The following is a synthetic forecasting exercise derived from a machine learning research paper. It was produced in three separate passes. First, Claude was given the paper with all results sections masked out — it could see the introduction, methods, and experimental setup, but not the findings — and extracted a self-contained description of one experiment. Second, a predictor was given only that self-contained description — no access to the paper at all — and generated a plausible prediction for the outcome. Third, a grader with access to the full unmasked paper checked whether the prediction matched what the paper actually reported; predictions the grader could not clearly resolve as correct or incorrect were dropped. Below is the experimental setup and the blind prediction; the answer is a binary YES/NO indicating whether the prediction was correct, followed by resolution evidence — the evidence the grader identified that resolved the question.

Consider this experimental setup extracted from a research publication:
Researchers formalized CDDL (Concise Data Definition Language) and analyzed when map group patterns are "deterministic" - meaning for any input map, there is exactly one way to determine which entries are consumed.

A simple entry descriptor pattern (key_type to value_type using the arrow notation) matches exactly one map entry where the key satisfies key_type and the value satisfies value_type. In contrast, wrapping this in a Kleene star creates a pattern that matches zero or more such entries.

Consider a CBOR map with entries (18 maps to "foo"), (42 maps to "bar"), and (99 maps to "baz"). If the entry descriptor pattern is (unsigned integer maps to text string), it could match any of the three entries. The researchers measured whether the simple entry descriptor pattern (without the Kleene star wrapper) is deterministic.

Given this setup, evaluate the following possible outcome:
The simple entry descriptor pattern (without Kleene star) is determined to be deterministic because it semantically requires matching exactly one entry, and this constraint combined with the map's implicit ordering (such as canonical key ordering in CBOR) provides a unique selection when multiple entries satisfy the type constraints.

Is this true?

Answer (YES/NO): NO